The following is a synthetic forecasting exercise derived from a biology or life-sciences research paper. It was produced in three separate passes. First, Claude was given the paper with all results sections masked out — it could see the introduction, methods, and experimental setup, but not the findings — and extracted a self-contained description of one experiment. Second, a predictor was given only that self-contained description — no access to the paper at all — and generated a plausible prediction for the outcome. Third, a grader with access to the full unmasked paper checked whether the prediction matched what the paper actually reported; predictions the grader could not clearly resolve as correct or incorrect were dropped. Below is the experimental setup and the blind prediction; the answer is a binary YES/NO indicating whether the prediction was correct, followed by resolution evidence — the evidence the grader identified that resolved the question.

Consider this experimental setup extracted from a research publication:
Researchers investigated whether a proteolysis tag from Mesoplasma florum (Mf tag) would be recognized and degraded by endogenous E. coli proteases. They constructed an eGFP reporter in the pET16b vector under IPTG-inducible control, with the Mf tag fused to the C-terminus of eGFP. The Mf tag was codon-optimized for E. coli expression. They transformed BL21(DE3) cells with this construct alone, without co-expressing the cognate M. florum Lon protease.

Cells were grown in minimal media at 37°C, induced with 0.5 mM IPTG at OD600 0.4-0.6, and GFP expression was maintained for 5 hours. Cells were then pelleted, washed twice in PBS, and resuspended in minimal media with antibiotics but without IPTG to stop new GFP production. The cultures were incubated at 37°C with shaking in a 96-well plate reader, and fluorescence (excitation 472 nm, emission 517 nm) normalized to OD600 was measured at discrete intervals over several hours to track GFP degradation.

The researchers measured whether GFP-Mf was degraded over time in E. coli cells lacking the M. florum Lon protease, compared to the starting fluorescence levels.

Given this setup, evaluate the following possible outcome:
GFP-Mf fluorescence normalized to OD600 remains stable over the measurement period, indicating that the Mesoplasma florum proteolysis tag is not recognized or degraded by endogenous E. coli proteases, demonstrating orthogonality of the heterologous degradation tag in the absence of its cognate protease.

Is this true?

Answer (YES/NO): NO